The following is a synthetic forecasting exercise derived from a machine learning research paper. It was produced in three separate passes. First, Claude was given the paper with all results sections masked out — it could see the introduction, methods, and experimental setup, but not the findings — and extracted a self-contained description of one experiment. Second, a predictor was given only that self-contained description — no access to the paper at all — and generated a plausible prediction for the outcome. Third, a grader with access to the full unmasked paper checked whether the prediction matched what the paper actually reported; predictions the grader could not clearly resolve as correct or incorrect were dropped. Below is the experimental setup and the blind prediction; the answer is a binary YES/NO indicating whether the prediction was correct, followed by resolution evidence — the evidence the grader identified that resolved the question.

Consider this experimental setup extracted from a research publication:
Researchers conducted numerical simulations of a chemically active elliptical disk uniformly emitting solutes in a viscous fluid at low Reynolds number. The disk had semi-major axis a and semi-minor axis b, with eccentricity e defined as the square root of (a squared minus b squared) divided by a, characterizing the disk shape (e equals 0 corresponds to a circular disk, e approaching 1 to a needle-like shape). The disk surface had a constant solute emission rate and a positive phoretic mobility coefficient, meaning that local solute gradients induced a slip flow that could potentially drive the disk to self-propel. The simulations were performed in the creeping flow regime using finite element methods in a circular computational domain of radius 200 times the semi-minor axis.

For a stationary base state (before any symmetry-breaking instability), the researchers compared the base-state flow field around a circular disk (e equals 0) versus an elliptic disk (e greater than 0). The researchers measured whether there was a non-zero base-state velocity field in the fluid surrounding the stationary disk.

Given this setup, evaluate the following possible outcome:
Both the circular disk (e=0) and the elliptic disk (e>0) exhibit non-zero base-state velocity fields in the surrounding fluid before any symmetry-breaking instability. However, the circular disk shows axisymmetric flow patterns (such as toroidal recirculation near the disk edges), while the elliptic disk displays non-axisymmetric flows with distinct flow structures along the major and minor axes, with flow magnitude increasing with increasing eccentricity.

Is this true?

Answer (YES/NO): NO